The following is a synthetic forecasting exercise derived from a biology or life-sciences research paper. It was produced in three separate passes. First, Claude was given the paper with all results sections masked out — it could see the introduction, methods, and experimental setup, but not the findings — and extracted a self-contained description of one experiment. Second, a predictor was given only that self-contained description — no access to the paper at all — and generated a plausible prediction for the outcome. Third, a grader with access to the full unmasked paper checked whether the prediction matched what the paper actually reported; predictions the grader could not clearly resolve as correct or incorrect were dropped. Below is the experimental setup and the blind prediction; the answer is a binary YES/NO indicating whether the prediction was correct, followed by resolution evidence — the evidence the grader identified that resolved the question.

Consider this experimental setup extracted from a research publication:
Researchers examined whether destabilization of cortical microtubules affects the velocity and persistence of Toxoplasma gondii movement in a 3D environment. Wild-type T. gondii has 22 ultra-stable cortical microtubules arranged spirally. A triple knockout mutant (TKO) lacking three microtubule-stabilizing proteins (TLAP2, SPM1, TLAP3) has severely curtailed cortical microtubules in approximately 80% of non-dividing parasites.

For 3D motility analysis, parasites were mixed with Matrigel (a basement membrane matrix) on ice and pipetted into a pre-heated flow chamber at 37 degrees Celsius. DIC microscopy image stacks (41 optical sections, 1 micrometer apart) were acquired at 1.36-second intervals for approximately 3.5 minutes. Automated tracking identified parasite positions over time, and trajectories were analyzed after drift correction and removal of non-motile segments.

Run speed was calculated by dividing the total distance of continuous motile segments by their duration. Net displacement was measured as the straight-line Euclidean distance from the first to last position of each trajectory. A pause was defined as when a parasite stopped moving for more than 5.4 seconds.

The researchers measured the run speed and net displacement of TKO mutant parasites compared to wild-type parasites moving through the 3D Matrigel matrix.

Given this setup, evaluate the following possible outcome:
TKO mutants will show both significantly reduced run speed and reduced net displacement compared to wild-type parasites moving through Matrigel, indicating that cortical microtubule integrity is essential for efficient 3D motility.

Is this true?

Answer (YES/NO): NO